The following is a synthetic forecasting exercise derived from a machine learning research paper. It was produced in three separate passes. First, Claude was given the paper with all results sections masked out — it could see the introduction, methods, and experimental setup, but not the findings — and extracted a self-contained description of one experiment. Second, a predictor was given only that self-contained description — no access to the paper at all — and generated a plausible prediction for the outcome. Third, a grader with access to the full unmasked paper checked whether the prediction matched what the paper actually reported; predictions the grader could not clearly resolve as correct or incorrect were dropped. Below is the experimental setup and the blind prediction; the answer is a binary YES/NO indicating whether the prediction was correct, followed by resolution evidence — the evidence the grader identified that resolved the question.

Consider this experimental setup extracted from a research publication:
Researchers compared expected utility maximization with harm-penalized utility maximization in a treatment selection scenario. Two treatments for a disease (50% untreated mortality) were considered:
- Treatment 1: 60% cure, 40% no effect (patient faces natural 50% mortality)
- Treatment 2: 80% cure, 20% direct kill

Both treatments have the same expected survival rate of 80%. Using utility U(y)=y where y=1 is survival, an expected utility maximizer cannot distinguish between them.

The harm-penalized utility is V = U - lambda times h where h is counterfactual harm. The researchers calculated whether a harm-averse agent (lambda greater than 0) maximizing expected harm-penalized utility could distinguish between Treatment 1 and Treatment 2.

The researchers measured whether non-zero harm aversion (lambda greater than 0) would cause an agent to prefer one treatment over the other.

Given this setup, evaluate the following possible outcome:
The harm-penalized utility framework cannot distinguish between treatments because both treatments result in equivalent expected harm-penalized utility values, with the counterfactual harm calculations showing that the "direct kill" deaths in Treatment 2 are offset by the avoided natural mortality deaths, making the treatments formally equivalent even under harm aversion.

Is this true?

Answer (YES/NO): NO